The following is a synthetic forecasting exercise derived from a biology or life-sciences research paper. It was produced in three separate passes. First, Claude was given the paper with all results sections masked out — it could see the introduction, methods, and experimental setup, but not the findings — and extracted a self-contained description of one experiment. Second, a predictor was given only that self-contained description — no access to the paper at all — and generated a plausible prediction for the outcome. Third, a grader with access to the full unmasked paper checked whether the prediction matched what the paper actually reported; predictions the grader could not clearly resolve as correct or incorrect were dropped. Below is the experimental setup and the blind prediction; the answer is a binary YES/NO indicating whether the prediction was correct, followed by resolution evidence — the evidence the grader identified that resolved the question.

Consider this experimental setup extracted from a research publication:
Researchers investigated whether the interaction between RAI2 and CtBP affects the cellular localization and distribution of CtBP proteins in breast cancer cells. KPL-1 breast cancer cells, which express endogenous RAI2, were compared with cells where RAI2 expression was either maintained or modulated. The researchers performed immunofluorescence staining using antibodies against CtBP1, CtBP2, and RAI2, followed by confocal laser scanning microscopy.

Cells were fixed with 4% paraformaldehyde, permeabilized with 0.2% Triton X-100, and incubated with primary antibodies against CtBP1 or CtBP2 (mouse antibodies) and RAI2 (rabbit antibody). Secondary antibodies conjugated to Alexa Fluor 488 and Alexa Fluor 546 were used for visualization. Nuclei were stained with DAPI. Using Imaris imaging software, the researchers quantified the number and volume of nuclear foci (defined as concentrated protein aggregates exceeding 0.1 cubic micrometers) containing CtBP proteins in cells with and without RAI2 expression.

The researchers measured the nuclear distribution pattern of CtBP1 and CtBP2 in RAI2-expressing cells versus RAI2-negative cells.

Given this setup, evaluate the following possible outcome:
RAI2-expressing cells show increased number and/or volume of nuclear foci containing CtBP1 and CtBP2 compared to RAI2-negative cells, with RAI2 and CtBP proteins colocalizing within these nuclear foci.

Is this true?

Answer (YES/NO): YES